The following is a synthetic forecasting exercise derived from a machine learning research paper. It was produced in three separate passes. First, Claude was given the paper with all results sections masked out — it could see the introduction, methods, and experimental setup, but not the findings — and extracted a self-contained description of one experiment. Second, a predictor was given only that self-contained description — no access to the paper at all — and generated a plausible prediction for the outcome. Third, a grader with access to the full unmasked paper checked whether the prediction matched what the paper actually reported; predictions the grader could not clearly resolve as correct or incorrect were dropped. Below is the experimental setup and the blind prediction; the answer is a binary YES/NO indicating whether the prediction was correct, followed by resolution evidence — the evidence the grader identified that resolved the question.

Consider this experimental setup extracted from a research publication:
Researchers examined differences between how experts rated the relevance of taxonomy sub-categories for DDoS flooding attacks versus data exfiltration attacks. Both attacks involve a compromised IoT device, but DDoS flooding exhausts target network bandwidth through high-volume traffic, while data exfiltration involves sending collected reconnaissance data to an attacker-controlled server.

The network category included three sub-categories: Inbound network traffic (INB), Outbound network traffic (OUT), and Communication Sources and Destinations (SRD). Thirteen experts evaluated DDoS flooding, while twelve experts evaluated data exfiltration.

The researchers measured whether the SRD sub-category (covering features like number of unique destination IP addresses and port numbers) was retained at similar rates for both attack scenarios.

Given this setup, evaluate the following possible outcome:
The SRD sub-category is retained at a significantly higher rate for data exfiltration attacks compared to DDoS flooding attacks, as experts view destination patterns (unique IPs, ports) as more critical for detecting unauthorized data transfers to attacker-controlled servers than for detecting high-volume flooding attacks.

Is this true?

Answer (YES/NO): NO